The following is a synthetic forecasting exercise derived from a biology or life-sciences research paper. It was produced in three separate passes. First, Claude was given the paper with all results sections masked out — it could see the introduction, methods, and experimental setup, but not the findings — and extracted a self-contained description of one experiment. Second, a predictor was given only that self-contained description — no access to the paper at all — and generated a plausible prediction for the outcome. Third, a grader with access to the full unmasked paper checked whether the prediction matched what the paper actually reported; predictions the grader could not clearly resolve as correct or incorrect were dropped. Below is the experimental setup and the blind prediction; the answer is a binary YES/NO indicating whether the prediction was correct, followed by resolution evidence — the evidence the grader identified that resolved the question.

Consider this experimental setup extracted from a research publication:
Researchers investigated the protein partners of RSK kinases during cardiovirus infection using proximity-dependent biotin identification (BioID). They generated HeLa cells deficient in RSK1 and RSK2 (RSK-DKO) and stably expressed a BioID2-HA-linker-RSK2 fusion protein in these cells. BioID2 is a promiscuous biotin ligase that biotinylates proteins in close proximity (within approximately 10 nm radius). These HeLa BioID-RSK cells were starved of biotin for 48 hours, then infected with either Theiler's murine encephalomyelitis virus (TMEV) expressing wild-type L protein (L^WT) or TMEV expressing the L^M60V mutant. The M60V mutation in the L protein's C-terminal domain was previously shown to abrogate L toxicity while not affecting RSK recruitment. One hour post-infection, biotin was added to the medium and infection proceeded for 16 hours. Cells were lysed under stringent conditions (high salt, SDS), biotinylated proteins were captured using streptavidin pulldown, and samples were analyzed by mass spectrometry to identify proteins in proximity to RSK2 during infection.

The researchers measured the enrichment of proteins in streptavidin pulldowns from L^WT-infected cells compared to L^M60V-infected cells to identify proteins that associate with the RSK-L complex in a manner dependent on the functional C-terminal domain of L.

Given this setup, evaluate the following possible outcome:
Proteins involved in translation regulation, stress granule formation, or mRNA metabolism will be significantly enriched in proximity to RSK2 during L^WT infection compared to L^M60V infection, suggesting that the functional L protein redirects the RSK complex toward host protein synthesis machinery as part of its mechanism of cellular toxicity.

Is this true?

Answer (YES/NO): NO